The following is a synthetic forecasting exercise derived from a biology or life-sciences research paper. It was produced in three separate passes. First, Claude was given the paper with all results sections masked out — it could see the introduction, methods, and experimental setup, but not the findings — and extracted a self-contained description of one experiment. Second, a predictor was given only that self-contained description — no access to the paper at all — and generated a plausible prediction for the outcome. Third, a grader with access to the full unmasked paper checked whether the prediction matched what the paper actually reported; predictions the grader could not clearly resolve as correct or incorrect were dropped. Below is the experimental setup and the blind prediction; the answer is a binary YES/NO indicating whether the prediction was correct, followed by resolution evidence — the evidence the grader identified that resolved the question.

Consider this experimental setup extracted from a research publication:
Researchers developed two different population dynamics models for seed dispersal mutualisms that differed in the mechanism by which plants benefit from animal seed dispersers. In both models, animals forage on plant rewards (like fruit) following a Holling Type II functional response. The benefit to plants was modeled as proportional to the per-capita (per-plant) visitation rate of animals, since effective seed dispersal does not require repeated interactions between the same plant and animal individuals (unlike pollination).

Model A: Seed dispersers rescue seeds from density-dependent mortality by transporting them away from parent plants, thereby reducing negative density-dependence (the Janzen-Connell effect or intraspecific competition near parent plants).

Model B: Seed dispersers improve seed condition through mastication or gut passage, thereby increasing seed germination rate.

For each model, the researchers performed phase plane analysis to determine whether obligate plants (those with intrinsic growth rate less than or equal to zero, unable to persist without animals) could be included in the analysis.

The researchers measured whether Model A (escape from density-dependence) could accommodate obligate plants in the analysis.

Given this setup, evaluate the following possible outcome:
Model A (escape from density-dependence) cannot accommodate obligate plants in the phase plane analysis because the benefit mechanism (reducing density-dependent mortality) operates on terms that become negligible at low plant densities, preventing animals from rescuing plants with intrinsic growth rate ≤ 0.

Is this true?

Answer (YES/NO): YES